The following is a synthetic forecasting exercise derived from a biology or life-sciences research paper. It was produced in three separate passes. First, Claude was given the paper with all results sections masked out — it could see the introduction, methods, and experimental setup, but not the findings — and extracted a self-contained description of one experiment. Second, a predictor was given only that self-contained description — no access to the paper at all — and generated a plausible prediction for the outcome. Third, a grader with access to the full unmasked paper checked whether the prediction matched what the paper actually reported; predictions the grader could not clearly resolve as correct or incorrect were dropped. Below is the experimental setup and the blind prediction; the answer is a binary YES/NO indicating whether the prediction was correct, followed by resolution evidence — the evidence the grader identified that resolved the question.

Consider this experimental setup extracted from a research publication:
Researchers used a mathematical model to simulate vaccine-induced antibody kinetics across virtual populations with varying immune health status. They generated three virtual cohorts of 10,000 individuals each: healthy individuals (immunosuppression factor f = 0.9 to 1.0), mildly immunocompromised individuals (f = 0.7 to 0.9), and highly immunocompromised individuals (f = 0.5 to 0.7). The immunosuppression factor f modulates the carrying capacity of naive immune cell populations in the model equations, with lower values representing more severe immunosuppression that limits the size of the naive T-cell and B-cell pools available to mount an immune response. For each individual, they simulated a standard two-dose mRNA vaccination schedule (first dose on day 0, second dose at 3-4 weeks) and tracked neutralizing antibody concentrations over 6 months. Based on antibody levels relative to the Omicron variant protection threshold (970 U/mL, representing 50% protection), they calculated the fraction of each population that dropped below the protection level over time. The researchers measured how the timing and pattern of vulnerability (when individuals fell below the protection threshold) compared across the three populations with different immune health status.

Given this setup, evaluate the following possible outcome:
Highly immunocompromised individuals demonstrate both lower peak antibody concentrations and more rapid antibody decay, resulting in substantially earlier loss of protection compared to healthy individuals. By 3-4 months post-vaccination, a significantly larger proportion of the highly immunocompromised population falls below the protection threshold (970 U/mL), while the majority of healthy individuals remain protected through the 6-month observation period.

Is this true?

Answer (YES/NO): NO